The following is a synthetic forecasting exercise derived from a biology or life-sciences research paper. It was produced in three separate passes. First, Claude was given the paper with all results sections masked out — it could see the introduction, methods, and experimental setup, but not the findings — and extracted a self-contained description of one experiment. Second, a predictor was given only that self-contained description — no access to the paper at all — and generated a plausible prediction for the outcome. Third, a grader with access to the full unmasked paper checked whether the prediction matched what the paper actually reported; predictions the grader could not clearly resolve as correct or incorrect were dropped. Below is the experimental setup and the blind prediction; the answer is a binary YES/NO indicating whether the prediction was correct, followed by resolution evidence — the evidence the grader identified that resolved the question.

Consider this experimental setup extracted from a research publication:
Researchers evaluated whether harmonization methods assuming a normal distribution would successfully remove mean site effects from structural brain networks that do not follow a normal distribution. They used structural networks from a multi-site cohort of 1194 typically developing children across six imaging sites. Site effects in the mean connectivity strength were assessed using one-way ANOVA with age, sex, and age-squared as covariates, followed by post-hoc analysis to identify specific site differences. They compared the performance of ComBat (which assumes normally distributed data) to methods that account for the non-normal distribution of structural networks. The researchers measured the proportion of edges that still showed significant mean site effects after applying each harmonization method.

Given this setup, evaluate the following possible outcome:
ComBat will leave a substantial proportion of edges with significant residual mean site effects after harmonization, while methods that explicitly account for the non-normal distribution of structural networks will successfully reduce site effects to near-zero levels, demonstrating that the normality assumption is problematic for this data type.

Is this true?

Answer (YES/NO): NO